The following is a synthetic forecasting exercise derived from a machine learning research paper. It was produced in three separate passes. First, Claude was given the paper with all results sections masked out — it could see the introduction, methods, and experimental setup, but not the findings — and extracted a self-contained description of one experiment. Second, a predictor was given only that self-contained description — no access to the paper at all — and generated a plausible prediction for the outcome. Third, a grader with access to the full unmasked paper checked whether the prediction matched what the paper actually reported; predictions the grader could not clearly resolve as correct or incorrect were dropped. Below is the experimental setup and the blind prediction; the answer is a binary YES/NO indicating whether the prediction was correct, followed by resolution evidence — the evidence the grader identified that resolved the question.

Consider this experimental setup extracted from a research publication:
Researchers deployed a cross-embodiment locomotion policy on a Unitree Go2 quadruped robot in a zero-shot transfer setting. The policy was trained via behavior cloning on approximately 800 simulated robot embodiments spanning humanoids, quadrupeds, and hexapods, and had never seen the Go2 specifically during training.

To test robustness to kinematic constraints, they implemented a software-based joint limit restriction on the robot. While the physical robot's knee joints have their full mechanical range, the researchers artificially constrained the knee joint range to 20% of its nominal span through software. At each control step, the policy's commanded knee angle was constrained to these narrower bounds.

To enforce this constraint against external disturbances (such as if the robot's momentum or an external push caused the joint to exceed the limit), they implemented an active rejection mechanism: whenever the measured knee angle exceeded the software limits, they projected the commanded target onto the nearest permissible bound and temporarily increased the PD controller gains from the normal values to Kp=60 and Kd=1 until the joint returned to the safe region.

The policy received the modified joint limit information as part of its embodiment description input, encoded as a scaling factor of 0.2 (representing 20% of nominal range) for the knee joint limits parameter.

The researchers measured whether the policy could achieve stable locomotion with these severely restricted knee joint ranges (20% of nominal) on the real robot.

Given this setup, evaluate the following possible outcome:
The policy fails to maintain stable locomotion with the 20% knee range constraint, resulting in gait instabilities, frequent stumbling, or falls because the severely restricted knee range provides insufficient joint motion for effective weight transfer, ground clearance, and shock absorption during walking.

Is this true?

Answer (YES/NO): NO